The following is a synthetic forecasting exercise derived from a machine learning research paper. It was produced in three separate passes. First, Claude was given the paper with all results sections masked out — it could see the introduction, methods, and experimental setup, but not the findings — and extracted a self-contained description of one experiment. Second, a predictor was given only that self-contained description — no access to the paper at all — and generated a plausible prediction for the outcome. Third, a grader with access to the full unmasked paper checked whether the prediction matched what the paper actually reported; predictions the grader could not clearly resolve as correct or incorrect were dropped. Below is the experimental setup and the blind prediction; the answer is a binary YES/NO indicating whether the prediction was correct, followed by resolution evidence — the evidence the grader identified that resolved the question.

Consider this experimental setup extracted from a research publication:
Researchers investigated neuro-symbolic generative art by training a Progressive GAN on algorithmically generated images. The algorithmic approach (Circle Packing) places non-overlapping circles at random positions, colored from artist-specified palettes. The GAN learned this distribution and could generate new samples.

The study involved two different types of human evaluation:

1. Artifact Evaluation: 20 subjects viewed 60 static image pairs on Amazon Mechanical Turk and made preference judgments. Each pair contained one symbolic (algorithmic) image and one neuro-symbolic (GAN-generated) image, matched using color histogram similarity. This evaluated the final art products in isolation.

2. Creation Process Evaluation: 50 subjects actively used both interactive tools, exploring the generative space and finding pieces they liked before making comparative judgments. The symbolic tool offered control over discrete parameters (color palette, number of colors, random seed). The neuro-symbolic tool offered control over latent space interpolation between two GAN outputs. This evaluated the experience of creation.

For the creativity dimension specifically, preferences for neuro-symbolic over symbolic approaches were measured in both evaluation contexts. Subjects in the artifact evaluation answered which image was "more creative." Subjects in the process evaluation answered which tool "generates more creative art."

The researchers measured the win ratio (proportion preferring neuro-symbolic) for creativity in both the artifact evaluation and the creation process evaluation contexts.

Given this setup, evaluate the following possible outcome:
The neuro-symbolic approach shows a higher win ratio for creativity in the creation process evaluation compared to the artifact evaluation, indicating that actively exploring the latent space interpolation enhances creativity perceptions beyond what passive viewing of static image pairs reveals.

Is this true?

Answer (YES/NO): YES